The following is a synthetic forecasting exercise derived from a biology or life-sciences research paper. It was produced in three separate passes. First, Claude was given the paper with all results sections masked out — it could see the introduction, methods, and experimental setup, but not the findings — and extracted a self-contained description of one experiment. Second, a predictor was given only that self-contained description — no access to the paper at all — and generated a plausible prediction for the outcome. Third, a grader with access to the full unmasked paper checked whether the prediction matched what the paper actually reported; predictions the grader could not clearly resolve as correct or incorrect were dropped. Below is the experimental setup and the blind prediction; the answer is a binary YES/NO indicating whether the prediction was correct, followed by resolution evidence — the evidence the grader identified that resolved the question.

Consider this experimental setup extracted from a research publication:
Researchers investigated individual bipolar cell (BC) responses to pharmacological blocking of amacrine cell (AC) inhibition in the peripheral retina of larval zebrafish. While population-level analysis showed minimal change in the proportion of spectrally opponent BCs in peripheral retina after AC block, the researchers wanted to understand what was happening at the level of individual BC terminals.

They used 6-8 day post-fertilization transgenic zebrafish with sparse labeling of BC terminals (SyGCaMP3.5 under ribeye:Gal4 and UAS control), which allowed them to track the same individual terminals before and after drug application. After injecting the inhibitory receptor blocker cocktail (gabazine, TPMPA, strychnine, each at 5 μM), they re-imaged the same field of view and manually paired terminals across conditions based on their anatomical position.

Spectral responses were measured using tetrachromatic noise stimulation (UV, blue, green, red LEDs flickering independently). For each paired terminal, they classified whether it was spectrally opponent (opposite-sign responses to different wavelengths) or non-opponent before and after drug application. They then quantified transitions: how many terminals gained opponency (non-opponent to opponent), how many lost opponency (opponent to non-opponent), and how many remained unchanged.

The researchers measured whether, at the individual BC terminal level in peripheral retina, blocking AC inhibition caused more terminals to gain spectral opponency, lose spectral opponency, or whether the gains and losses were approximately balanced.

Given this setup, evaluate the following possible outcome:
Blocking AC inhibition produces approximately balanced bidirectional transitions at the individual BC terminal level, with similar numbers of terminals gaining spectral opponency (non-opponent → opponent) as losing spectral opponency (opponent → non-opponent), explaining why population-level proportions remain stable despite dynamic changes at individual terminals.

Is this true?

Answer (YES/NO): YES